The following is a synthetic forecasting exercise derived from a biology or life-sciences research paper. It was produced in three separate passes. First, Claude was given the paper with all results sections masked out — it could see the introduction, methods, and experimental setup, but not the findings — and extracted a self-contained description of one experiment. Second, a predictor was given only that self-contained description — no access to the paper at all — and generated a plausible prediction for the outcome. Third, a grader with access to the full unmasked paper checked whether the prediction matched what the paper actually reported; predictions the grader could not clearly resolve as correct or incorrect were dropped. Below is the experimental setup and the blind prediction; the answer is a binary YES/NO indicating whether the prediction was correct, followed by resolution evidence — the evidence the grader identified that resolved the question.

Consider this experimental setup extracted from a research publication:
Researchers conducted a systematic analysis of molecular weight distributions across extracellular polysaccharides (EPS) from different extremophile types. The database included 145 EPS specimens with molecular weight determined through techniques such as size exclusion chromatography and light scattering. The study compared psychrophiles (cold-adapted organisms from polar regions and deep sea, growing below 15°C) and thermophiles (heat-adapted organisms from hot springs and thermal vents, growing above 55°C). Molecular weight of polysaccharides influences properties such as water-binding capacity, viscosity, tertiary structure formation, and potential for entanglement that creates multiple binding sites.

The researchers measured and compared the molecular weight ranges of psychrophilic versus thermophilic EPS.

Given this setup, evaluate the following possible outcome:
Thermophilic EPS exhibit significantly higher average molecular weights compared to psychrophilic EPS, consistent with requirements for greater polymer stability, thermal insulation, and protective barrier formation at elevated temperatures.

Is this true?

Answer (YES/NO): NO